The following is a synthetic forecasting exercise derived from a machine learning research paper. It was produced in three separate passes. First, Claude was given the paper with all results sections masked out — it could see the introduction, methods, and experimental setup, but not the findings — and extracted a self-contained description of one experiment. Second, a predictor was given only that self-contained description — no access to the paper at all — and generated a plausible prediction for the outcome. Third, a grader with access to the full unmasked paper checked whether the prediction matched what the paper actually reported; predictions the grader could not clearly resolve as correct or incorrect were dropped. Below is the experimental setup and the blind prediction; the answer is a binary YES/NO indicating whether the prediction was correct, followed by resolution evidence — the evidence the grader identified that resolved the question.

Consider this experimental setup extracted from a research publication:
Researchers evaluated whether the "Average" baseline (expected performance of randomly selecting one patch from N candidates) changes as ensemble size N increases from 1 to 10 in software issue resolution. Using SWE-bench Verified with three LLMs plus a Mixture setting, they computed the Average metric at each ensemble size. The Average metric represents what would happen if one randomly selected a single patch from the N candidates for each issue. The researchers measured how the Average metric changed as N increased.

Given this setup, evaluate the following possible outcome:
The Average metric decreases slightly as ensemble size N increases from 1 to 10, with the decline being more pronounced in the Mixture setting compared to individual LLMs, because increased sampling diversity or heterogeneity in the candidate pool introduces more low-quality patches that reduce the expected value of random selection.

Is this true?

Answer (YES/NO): NO